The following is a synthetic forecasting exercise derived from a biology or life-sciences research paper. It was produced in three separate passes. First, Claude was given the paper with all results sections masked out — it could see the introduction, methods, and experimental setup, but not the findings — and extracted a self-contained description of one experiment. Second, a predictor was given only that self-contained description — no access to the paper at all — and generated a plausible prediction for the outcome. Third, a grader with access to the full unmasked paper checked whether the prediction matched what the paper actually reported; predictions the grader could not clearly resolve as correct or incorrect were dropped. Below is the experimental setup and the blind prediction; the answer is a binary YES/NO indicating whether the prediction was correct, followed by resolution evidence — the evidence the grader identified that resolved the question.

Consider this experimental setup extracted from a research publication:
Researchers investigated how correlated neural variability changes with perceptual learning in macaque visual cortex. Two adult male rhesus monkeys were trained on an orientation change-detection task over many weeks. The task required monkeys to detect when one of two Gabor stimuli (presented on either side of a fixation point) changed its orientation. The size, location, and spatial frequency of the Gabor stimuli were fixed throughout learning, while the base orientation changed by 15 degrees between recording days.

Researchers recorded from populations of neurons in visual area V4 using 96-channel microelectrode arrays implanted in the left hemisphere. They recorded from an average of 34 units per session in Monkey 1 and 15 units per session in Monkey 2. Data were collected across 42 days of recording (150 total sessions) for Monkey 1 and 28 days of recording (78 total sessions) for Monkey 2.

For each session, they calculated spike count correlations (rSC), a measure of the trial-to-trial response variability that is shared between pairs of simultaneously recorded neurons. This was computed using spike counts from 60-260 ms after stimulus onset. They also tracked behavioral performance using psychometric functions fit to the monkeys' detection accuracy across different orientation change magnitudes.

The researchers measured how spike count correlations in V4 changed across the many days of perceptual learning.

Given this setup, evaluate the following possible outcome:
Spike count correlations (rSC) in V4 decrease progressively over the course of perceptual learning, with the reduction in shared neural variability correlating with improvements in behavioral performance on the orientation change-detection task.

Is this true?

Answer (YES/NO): YES